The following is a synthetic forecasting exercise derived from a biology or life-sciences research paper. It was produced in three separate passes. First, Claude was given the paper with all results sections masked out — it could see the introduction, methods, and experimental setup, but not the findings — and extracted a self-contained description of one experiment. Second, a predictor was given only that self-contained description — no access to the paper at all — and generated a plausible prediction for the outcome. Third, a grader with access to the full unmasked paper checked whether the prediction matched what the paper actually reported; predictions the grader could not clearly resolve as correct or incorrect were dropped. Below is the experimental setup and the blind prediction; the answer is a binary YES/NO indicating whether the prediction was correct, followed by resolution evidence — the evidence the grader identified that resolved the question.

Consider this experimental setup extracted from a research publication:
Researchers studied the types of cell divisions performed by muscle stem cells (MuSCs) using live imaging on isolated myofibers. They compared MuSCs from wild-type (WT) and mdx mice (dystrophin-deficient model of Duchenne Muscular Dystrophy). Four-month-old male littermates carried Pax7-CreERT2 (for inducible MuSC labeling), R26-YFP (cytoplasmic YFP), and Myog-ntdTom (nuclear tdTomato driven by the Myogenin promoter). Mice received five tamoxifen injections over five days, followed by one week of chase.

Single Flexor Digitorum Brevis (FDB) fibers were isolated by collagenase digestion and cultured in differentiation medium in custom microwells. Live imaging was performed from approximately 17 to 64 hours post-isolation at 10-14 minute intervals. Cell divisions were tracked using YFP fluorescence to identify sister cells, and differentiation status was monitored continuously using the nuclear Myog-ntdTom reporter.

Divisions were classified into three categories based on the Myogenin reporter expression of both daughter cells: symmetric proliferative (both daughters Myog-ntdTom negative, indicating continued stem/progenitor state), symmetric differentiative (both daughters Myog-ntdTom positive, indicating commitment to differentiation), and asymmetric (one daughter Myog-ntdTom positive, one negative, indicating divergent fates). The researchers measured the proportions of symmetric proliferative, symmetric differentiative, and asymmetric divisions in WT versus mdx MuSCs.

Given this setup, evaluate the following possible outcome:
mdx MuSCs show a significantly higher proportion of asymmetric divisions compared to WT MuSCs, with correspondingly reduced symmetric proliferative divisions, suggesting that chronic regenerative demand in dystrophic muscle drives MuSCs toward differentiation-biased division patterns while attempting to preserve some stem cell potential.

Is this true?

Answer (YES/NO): NO